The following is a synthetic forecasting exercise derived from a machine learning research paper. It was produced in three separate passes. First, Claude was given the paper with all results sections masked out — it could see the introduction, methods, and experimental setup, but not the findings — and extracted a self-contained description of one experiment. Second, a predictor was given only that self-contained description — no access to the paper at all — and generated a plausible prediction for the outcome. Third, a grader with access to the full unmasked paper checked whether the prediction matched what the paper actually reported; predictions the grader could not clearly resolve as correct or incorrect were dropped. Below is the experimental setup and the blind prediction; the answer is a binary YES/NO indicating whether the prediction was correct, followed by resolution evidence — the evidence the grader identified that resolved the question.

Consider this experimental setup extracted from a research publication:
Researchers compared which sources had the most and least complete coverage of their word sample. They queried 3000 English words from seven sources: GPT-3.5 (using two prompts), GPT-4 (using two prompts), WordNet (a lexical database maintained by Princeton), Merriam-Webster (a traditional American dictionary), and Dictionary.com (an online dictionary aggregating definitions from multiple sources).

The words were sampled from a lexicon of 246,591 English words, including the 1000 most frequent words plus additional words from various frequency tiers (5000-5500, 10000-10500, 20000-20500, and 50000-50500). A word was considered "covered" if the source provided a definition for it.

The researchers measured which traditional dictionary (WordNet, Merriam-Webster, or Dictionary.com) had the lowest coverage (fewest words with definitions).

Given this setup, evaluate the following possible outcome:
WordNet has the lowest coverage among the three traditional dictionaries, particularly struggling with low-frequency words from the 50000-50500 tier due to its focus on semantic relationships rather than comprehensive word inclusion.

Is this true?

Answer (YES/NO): NO